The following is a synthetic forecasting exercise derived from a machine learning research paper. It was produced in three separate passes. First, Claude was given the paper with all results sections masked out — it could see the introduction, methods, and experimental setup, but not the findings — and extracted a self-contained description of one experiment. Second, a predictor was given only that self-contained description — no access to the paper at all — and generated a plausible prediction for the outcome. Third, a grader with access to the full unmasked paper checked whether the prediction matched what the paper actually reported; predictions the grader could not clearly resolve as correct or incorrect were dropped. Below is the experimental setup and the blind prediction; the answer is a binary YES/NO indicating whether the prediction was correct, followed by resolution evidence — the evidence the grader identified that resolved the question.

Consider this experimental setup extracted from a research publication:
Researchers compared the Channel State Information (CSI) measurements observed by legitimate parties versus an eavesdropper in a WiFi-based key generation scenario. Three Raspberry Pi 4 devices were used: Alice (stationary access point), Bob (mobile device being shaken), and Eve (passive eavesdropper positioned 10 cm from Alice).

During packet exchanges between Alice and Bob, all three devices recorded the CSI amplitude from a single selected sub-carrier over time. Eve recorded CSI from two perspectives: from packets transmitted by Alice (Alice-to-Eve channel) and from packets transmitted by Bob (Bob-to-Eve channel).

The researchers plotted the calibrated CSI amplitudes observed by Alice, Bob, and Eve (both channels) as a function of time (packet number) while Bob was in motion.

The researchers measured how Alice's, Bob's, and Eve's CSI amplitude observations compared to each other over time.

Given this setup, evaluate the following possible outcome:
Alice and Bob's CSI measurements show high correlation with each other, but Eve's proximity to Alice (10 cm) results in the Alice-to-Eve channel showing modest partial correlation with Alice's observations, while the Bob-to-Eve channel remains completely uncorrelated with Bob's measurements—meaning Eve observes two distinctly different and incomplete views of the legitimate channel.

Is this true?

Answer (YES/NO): NO